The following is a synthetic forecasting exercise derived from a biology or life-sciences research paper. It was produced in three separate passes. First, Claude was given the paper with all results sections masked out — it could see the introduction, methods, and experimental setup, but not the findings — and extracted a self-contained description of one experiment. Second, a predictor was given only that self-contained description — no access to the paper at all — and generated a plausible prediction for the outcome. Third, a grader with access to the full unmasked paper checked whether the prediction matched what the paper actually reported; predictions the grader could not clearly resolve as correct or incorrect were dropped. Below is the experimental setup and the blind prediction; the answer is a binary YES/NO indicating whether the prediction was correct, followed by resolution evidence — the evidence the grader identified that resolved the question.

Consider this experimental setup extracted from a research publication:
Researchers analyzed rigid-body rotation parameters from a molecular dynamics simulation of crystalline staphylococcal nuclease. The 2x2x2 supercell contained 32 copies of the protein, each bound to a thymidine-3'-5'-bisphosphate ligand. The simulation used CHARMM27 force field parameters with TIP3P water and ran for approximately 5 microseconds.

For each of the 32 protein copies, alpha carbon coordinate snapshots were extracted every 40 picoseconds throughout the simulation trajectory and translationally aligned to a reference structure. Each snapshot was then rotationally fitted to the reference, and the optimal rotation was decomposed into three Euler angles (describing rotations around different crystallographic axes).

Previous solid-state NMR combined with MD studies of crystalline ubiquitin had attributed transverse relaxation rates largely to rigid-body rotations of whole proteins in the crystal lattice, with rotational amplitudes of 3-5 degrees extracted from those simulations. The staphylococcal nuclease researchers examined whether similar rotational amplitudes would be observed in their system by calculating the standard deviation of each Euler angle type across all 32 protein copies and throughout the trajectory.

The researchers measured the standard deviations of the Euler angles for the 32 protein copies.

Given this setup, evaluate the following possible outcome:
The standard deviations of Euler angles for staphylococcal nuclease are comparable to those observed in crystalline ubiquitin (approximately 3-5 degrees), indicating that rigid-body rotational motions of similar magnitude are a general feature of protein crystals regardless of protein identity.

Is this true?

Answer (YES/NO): NO